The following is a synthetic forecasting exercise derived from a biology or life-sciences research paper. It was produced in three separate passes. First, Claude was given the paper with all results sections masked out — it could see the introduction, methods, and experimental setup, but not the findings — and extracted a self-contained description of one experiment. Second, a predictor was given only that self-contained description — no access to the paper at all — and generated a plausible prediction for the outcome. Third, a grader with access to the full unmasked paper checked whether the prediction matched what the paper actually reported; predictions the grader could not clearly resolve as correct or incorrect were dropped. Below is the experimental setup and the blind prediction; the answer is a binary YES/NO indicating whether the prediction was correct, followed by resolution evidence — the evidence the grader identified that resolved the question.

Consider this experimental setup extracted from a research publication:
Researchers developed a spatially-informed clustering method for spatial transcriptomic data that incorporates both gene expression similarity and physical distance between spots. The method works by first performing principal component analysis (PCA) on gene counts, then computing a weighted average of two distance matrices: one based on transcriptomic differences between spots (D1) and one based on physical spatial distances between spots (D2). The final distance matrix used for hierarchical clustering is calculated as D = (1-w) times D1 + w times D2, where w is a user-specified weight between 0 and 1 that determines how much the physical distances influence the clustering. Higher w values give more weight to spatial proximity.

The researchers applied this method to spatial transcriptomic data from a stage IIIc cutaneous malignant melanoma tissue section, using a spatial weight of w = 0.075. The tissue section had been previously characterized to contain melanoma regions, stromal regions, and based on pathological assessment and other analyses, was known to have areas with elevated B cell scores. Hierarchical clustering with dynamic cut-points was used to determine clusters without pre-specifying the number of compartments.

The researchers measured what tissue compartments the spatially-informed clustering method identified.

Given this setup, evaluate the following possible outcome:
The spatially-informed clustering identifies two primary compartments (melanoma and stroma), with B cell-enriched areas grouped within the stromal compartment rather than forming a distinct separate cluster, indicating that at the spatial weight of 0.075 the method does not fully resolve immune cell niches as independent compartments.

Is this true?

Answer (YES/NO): NO